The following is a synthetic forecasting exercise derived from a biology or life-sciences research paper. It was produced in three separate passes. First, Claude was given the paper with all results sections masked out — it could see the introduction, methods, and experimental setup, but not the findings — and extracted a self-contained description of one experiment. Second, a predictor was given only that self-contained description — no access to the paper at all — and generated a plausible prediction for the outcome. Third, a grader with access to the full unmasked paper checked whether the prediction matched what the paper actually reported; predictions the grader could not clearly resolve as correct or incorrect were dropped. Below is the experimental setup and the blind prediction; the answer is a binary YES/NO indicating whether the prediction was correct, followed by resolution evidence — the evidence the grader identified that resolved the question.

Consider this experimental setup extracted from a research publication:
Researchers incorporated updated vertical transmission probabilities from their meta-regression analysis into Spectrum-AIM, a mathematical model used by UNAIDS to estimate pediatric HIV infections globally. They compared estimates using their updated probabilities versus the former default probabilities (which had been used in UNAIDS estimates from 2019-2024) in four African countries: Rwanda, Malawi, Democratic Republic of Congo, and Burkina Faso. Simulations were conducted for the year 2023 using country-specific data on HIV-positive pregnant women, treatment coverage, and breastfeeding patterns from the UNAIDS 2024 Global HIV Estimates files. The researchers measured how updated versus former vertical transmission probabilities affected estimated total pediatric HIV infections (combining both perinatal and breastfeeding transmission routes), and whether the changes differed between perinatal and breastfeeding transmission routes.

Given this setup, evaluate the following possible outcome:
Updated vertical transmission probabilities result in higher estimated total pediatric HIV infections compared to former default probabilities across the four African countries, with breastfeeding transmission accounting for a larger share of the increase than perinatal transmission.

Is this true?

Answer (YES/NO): YES